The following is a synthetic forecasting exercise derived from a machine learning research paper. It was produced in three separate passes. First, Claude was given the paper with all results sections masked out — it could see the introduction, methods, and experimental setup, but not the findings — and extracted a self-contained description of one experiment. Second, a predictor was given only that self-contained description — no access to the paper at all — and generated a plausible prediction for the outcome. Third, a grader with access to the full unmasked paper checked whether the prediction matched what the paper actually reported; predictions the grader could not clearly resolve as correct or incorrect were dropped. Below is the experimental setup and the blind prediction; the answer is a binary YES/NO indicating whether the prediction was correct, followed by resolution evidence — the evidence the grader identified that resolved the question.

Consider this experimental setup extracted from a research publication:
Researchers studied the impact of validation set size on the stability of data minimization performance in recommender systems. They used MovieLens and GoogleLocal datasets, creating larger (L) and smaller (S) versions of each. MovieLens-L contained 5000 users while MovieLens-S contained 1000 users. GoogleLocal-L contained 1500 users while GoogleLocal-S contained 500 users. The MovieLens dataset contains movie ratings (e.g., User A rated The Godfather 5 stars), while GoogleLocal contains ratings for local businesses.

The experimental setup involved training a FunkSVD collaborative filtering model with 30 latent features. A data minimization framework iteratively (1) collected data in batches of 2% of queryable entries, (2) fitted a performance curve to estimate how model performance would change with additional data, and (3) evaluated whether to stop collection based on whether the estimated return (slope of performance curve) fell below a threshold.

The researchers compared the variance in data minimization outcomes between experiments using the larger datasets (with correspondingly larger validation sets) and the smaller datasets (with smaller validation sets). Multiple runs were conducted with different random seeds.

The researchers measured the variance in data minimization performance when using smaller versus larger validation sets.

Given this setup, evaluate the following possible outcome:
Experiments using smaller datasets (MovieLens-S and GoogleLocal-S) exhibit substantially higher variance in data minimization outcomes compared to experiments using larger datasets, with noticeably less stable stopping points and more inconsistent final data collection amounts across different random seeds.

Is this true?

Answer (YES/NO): YES